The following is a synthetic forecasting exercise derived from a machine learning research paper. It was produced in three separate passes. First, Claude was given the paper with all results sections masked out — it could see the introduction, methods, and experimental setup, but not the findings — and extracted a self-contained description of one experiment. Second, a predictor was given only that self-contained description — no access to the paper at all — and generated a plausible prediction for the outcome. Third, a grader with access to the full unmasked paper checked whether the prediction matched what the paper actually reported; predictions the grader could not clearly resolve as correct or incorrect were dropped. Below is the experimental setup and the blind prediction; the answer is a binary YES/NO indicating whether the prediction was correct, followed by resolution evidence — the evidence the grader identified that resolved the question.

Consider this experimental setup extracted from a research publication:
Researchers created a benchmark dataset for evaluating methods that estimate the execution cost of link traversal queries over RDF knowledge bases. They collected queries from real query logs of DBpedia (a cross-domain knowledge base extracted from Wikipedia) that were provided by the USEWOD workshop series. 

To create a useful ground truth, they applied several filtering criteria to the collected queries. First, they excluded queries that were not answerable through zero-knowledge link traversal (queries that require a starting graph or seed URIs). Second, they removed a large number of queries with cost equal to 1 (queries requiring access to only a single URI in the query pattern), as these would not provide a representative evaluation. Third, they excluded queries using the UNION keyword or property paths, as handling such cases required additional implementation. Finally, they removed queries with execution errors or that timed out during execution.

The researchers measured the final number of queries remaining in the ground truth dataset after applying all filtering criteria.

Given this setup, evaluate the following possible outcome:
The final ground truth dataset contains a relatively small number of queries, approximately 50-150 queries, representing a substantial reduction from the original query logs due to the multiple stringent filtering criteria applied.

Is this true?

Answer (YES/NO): NO